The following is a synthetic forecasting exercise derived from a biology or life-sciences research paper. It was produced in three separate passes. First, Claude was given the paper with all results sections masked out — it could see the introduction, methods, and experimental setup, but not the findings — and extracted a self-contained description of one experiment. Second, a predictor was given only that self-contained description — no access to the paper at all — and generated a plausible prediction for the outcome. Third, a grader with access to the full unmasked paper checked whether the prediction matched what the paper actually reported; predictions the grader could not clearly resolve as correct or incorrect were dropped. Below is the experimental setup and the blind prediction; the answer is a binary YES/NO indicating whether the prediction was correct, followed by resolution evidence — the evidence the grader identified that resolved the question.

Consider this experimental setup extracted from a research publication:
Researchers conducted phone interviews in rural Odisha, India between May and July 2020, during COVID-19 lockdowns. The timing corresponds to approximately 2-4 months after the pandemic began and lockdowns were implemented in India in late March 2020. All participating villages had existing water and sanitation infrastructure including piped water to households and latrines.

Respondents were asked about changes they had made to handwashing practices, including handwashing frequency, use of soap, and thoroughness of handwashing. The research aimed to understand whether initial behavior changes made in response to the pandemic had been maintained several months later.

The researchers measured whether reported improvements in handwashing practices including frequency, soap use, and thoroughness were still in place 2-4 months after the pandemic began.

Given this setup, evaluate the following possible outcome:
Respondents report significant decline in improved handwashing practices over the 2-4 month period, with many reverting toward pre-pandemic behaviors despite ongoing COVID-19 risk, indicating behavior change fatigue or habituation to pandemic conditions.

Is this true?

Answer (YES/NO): NO